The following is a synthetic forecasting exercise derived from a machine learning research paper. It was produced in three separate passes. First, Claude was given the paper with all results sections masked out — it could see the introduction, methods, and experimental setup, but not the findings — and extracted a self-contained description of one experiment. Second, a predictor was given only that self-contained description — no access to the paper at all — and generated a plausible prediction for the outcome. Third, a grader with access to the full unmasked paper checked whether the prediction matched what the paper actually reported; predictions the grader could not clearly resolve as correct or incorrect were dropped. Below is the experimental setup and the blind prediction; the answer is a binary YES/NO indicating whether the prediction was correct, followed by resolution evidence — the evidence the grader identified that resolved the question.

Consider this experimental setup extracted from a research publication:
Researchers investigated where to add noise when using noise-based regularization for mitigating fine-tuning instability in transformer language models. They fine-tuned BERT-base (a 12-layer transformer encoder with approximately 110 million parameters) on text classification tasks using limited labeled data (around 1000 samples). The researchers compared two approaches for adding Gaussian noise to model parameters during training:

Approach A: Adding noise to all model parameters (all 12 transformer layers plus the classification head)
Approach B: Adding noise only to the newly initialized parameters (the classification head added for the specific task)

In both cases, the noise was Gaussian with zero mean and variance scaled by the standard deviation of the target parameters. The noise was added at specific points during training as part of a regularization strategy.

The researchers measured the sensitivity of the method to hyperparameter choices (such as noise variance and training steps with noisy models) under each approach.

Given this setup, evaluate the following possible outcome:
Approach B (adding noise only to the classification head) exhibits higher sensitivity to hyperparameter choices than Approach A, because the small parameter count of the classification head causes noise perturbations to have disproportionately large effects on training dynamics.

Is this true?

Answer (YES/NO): NO